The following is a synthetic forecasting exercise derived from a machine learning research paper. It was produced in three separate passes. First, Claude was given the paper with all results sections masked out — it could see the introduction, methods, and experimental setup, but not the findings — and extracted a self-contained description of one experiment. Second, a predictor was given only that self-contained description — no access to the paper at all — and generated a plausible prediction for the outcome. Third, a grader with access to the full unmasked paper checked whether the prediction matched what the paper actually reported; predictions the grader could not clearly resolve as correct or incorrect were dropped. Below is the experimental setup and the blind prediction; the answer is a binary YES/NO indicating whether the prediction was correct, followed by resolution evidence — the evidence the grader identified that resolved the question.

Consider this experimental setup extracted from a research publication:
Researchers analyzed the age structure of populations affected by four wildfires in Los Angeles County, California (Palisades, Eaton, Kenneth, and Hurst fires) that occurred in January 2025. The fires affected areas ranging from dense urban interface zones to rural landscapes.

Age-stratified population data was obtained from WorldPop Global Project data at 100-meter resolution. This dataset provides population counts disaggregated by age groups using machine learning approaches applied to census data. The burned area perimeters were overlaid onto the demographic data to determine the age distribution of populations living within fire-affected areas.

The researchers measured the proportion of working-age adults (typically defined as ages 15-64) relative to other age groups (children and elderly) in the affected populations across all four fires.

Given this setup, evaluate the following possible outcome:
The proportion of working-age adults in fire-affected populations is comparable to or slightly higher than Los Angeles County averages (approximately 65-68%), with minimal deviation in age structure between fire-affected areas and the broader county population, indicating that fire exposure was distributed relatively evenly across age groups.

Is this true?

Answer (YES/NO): NO